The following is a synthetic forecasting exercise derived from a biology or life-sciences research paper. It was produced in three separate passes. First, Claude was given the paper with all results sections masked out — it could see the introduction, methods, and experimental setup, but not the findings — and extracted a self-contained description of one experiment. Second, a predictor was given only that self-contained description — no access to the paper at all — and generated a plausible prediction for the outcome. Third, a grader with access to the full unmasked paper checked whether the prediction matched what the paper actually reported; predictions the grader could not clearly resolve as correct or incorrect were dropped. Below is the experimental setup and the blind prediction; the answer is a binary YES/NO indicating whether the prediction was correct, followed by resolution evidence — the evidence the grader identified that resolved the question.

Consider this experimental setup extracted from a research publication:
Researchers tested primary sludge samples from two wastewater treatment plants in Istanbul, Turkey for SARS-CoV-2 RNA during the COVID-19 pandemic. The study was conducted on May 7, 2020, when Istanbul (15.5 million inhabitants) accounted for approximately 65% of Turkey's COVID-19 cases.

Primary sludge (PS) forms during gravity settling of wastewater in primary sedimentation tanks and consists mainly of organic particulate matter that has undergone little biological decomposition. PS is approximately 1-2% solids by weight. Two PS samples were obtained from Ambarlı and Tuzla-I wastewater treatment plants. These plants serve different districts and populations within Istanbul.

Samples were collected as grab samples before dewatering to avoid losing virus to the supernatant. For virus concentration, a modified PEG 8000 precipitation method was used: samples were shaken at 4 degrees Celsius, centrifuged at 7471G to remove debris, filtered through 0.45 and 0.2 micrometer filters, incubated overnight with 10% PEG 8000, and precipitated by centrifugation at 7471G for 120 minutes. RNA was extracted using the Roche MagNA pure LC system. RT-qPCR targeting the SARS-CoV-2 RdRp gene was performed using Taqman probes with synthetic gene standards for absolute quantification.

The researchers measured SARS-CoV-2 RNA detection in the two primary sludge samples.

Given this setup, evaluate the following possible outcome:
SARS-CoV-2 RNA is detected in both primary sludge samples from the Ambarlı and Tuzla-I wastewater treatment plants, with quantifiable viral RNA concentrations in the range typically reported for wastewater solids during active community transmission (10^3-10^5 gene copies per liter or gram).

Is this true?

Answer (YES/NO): YES